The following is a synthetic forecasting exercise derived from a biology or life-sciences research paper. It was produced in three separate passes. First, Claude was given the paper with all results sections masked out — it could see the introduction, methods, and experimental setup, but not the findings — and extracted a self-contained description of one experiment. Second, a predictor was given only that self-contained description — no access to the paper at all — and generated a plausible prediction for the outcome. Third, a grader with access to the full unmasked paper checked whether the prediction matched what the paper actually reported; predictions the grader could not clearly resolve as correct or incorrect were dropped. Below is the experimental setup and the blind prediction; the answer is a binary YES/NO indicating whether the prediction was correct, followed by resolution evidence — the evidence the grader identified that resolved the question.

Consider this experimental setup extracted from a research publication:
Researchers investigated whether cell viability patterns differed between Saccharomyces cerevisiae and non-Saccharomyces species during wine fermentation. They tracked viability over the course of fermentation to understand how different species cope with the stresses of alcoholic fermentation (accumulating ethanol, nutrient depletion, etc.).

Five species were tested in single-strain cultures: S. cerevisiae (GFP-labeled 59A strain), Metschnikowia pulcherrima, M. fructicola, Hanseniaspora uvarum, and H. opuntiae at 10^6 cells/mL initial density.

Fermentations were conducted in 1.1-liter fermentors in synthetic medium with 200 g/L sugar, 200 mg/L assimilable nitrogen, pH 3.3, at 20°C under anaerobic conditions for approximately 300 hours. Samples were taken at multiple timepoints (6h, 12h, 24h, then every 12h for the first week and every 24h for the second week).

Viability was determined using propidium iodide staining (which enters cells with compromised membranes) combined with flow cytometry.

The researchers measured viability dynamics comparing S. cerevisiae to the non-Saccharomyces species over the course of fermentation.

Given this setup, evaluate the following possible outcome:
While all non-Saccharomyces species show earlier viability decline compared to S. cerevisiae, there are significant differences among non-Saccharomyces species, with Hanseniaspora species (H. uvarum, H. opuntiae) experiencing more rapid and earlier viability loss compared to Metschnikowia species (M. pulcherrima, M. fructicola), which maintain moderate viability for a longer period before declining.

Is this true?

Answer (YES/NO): NO